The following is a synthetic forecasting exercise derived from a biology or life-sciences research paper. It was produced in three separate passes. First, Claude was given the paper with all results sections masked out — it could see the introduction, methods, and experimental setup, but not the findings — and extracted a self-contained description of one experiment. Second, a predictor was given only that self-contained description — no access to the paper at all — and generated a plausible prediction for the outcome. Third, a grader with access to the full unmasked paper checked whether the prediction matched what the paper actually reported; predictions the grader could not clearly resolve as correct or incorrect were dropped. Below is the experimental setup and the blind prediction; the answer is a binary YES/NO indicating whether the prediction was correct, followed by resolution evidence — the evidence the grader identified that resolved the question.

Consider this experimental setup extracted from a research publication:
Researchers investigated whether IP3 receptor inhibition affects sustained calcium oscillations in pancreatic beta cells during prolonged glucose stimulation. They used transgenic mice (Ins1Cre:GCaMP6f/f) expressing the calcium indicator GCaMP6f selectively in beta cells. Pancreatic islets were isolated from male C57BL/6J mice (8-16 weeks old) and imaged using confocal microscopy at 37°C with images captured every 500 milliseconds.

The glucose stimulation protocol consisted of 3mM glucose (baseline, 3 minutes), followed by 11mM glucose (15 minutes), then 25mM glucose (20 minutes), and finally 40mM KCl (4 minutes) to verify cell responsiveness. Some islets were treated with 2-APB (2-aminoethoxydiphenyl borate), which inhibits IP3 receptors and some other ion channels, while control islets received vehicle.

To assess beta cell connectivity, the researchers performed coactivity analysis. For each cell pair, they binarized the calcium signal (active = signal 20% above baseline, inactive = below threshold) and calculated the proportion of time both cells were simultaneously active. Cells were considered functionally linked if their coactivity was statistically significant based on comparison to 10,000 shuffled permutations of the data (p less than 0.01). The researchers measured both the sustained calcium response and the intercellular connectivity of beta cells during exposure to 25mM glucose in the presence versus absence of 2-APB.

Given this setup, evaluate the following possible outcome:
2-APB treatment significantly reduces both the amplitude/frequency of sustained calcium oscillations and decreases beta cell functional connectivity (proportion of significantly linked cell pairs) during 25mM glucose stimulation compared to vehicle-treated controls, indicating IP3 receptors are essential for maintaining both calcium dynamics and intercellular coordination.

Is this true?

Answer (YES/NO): YES